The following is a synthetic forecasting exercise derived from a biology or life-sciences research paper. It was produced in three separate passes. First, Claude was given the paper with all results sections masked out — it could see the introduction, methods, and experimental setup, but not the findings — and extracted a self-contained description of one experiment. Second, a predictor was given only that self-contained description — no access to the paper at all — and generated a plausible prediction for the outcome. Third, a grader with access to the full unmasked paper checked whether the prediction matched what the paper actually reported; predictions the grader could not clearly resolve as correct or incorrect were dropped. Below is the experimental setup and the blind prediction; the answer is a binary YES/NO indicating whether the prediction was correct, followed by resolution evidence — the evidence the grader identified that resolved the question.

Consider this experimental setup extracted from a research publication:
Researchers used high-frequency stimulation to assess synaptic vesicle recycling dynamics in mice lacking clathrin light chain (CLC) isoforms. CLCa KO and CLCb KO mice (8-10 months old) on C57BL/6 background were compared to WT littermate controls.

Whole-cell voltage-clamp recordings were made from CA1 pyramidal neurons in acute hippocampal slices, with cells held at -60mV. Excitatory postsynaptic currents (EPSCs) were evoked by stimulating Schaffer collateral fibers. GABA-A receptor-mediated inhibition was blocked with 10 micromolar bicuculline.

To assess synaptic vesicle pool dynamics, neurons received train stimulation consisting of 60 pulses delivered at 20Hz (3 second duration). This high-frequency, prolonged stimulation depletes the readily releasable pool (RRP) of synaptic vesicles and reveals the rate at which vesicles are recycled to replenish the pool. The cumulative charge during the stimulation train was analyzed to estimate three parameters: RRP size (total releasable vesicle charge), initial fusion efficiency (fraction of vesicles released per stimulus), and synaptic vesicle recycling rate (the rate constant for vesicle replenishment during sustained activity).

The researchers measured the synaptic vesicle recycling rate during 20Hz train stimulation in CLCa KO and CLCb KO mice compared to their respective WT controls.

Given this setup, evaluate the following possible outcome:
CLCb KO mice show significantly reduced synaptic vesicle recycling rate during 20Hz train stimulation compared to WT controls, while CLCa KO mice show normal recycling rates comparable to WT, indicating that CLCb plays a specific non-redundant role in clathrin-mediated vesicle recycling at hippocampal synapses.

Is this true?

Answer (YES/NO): NO